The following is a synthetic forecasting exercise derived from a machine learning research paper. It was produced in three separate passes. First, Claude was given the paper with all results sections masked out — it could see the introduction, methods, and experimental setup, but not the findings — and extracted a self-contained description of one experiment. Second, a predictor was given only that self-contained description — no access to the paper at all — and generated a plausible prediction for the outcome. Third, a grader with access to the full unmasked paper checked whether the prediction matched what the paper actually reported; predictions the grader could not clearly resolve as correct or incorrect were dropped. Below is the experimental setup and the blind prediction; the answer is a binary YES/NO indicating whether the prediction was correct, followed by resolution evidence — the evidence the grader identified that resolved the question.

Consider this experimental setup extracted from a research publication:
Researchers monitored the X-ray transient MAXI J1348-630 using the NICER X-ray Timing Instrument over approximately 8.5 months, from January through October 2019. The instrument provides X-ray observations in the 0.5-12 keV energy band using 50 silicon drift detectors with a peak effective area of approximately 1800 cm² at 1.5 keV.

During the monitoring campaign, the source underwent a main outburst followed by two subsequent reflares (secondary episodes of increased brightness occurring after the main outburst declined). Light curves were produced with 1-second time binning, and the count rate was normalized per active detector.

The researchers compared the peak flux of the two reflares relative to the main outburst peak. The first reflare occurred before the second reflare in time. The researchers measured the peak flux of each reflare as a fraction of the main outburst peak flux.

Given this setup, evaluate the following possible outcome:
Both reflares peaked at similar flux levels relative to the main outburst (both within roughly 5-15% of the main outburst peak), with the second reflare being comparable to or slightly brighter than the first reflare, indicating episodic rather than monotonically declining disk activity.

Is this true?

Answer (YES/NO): NO